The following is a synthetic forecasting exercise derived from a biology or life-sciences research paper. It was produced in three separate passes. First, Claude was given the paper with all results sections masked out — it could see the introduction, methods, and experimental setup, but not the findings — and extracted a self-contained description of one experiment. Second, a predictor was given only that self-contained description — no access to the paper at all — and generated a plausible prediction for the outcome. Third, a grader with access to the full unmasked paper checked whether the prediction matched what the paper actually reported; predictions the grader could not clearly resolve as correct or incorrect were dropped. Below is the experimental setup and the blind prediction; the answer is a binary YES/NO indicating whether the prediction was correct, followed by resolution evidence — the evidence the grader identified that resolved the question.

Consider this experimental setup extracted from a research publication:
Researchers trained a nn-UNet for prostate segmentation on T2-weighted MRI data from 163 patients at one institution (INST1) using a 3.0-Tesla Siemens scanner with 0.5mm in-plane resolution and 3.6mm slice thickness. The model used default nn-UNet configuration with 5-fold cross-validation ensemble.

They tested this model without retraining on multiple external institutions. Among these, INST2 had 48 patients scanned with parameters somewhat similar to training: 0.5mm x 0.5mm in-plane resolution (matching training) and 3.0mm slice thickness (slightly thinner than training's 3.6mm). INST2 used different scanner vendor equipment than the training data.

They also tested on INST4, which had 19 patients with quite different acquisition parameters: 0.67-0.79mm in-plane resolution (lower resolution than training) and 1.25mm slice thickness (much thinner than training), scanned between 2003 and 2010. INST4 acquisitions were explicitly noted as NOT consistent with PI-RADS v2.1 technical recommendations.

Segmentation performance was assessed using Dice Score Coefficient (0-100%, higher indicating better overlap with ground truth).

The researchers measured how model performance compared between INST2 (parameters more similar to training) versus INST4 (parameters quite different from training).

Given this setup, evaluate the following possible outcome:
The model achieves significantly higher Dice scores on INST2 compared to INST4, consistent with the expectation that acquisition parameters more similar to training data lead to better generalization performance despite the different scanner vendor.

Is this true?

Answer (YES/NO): YES